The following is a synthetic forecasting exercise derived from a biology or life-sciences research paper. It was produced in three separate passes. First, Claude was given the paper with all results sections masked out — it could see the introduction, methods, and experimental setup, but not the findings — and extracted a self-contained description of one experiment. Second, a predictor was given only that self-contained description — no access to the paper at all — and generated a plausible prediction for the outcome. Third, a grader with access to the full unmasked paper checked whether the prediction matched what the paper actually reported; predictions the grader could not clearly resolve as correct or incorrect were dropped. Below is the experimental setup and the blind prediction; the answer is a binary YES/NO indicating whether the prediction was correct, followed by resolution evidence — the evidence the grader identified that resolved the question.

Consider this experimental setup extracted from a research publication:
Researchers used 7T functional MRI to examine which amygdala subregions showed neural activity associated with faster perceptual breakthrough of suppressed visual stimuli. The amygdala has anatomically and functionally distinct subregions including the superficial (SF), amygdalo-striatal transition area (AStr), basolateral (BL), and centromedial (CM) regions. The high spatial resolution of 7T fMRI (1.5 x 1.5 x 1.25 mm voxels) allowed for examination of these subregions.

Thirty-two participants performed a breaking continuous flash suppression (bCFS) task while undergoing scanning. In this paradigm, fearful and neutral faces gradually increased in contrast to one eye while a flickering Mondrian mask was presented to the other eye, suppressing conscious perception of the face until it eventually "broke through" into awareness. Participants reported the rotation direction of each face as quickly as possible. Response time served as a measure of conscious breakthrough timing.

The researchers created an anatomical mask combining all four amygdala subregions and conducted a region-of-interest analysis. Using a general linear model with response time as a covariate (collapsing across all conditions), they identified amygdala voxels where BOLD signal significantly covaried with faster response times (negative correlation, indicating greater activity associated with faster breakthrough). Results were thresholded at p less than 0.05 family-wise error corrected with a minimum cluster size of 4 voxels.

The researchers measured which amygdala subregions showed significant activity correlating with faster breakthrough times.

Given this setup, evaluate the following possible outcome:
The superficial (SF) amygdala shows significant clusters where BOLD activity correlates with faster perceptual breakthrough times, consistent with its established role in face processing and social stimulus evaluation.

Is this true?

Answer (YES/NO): YES